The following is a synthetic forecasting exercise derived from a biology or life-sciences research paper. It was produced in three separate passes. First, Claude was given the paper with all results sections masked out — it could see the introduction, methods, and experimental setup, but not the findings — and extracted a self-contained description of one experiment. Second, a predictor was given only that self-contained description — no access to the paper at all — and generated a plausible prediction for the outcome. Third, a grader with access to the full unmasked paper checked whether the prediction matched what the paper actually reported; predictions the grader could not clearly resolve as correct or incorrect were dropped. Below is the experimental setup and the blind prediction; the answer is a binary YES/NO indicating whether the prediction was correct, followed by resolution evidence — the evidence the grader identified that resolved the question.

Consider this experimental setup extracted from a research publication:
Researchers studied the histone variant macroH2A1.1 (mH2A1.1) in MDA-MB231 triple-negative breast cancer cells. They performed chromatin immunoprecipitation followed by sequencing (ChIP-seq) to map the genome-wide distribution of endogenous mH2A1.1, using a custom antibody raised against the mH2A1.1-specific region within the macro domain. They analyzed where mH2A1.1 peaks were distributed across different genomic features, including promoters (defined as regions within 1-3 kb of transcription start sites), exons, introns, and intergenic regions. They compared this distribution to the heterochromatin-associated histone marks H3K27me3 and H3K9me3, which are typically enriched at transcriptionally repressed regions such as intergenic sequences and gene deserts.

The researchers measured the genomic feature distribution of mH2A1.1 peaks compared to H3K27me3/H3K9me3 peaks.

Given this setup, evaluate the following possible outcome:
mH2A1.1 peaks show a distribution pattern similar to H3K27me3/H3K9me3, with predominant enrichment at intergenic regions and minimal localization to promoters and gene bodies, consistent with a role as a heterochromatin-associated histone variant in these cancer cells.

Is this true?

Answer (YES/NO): NO